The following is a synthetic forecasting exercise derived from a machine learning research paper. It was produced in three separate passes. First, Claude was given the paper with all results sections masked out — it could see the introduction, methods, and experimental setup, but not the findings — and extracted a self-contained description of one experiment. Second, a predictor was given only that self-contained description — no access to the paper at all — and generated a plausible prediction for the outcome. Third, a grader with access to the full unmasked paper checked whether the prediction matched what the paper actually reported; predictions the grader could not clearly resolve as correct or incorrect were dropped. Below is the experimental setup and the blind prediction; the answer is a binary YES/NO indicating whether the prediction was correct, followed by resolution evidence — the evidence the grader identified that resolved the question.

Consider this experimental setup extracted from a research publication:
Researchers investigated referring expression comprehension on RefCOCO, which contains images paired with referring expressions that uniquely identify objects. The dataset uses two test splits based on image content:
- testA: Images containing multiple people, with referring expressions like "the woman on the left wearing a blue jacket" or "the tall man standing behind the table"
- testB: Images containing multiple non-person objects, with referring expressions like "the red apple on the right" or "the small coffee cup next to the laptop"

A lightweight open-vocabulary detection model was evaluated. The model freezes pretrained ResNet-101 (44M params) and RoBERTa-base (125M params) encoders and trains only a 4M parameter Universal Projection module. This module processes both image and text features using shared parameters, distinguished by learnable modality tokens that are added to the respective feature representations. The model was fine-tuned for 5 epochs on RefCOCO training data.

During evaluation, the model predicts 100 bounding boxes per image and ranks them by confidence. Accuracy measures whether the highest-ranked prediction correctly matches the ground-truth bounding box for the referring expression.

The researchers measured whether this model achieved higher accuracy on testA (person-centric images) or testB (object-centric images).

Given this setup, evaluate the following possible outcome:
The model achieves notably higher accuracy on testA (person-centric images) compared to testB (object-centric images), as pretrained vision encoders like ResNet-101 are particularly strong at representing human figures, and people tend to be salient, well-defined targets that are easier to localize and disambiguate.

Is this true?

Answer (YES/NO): YES